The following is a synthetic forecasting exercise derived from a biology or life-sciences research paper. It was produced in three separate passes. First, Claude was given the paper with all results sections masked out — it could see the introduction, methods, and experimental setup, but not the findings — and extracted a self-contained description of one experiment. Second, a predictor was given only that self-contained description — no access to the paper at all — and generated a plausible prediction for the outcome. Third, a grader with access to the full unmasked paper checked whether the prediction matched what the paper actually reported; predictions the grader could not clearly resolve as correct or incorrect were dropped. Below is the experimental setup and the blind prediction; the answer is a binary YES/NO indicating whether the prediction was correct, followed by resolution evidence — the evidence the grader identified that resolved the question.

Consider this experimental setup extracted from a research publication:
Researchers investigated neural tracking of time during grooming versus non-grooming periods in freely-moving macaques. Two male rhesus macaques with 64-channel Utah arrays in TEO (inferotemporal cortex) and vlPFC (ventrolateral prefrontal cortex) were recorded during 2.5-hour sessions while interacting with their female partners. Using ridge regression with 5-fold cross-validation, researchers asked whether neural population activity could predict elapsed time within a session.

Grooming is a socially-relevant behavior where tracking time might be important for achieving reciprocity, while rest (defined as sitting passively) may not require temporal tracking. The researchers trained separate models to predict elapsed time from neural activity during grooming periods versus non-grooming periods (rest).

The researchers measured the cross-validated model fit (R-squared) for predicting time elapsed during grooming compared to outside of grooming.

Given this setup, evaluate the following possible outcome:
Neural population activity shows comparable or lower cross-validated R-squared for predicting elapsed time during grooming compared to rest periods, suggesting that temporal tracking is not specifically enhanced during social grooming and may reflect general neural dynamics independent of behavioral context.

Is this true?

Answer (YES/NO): NO